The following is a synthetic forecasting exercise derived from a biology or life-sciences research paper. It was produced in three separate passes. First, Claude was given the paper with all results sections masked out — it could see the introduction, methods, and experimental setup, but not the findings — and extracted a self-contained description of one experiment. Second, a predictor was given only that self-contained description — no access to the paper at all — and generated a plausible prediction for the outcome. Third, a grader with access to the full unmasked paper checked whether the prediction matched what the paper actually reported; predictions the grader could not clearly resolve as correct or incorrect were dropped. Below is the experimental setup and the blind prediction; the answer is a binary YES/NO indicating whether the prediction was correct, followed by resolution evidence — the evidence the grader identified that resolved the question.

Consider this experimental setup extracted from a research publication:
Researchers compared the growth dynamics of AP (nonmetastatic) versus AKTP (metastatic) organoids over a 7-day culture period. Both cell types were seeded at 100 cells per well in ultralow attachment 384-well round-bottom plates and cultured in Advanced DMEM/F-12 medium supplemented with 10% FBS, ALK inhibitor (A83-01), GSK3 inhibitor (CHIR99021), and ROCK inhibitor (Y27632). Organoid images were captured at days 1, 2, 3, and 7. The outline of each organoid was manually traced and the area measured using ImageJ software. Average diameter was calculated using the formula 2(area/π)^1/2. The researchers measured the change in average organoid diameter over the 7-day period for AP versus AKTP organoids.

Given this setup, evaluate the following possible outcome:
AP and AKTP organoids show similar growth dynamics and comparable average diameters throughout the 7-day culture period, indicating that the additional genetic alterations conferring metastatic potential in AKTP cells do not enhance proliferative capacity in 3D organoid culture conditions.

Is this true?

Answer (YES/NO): NO